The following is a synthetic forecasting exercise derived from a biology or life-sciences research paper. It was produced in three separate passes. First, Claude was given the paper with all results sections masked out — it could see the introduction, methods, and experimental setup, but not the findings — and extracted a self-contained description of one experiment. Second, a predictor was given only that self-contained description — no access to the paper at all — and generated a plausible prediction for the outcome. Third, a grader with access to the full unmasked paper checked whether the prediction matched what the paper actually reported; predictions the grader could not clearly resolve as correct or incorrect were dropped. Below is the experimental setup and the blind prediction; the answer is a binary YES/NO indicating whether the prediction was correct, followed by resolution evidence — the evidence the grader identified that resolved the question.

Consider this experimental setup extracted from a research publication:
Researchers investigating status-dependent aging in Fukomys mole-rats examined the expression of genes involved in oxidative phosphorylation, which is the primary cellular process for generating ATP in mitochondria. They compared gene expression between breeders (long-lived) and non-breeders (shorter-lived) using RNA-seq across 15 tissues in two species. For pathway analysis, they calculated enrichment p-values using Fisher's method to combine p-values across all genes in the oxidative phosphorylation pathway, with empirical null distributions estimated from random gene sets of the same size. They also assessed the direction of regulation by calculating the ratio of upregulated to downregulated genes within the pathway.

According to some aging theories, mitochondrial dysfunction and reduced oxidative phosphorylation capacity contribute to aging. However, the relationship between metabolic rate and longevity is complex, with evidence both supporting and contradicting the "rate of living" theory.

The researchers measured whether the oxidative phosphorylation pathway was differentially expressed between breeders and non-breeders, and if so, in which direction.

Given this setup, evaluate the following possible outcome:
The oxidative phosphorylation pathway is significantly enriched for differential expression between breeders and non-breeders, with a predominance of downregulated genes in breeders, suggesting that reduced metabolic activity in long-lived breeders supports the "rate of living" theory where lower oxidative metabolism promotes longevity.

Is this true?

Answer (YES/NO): NO